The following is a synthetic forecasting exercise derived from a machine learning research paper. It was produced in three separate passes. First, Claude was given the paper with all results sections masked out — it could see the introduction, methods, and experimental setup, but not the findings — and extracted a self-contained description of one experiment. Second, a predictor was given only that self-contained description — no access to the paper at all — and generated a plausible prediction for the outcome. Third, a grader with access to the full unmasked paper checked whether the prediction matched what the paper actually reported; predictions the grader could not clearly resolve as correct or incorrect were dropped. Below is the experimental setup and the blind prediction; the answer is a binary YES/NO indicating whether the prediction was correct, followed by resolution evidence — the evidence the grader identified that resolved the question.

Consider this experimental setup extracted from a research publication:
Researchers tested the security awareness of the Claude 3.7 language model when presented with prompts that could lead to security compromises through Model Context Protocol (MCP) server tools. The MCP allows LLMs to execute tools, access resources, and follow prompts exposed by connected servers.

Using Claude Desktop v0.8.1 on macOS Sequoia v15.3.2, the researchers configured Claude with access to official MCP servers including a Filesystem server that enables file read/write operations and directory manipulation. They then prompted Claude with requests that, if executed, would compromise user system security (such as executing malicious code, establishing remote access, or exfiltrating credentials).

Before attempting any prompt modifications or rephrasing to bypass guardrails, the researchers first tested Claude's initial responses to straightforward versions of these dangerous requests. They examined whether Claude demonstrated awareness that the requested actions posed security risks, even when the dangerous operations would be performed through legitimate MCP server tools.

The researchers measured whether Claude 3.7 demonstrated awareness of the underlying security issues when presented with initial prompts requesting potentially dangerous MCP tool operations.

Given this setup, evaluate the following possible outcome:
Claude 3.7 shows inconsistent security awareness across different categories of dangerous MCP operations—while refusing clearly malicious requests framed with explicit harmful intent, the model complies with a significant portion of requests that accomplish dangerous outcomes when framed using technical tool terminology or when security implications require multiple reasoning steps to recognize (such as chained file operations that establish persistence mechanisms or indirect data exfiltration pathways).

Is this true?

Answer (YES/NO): NO